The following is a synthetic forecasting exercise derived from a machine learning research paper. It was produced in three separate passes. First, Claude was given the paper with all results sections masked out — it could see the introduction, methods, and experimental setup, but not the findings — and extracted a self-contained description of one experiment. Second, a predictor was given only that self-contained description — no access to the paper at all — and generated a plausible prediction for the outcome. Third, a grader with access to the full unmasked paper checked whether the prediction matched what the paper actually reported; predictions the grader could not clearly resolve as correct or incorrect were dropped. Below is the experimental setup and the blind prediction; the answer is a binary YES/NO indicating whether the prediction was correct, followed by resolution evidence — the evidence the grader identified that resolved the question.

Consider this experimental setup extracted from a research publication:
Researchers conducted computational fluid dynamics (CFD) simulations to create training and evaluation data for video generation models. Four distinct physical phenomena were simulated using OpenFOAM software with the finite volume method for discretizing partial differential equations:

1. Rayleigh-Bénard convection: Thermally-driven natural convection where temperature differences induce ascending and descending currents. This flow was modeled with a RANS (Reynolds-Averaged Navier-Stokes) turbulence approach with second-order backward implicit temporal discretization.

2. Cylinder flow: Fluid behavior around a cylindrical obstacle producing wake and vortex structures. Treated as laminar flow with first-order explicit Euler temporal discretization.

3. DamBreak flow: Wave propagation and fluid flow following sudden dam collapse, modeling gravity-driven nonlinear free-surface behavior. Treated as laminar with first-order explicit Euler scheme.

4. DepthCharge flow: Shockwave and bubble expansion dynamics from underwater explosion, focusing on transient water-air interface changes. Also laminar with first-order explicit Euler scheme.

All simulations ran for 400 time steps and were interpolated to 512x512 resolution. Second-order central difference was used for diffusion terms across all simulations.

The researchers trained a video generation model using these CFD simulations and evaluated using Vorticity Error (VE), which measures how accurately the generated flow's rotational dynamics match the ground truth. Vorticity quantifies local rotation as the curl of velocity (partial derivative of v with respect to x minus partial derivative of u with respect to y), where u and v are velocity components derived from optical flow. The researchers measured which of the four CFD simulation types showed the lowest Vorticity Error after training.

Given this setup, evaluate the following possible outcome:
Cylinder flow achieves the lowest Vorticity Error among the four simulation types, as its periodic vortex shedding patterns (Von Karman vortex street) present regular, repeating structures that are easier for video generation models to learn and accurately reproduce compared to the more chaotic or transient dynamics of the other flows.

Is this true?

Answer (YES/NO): NO